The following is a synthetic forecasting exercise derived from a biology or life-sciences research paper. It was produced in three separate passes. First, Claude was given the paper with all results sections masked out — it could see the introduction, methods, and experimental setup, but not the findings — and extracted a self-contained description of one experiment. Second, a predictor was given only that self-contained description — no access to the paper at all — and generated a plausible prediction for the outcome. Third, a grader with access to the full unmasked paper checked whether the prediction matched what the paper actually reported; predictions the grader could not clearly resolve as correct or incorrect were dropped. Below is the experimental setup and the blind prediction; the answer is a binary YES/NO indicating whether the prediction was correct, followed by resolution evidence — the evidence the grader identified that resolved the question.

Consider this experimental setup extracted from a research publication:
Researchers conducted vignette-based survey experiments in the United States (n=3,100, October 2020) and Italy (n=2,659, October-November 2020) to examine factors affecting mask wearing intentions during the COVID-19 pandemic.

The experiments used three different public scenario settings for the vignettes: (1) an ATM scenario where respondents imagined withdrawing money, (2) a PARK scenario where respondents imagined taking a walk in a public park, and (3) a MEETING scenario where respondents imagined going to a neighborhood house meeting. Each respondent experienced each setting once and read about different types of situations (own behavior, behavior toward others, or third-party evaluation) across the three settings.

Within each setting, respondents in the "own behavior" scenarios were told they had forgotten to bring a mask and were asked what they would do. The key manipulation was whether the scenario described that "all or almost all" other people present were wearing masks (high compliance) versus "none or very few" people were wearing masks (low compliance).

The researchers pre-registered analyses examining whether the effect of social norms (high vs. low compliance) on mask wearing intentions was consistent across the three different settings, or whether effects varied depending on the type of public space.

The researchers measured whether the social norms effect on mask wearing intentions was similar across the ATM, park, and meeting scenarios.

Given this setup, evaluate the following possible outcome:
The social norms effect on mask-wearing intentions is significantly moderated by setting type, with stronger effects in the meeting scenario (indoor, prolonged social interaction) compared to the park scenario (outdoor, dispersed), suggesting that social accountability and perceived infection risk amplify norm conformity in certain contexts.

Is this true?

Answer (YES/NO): NO